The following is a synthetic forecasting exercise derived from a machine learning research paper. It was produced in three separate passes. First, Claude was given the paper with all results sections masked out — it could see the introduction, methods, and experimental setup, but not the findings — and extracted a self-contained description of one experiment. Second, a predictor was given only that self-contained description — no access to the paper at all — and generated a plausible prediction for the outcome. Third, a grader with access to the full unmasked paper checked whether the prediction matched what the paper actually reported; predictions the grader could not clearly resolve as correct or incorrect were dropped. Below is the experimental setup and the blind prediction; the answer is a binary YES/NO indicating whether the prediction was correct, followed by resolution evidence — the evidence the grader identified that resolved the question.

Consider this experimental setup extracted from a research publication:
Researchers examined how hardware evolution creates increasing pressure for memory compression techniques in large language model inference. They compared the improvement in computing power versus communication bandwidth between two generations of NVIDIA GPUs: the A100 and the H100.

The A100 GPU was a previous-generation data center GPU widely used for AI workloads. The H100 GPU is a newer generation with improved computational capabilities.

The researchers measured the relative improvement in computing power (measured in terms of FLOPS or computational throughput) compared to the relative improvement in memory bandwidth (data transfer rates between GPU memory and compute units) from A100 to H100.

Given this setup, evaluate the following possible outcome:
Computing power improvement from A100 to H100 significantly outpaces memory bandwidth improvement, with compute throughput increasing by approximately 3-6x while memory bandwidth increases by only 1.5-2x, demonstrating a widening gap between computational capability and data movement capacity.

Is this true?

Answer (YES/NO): YES